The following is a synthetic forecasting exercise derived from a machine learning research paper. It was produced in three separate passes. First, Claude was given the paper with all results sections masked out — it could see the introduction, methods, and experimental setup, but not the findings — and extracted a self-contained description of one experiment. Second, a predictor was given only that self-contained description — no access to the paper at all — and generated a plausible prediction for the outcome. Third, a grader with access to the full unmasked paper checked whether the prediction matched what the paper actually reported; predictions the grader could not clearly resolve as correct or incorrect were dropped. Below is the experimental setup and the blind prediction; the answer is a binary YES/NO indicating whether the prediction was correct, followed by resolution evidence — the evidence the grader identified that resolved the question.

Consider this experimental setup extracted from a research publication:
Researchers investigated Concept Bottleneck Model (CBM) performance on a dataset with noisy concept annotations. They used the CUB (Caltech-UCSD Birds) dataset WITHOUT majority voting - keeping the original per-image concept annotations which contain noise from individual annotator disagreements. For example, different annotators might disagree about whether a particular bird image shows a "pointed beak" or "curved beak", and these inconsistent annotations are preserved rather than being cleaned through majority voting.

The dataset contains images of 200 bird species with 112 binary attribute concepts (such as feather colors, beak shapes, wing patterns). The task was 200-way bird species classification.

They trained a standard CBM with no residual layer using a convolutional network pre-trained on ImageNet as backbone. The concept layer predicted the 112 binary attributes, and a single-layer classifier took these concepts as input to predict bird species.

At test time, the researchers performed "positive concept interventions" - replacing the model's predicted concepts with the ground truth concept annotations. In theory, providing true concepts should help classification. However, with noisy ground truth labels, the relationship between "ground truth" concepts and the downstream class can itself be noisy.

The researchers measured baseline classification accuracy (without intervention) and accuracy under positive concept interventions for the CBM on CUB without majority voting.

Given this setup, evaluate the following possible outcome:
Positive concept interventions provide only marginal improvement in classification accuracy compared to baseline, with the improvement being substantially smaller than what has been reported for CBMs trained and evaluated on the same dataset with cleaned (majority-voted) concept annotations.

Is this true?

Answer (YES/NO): NO